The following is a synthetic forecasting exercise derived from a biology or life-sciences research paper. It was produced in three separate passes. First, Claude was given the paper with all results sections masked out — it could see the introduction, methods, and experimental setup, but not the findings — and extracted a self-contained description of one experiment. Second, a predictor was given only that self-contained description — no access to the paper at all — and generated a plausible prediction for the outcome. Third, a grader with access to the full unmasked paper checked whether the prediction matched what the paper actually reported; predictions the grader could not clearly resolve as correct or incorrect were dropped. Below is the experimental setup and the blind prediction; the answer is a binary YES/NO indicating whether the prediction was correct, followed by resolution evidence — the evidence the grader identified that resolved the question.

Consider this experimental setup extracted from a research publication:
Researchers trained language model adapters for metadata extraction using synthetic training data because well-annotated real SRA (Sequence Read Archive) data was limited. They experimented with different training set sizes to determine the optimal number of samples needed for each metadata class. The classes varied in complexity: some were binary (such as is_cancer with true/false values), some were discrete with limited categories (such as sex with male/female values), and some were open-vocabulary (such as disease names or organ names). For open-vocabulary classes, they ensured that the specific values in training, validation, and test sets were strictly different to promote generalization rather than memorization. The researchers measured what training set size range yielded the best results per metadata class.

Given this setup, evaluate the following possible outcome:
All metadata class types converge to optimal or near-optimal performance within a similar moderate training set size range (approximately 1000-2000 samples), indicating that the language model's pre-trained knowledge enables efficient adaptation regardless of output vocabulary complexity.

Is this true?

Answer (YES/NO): NO